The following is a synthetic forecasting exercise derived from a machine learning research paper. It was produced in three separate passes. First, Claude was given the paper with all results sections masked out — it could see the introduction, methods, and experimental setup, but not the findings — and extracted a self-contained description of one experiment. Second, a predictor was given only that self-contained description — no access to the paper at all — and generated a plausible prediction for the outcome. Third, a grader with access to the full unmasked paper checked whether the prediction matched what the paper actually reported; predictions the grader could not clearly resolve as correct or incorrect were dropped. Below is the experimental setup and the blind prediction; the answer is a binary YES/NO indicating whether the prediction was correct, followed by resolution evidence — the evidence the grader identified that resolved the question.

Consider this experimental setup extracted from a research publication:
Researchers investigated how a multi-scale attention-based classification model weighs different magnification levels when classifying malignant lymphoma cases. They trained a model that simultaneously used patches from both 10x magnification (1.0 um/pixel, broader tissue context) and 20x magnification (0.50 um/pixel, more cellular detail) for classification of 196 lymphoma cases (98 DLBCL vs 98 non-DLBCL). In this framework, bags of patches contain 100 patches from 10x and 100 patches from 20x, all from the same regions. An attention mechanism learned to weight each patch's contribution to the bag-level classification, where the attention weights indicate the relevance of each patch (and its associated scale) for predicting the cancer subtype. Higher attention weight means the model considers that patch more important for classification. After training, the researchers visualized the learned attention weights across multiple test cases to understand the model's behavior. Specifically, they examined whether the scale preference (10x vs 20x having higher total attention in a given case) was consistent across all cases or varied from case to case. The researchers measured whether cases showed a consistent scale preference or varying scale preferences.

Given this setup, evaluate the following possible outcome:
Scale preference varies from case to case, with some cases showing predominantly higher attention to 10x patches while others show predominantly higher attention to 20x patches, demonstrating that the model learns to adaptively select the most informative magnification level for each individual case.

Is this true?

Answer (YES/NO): YES